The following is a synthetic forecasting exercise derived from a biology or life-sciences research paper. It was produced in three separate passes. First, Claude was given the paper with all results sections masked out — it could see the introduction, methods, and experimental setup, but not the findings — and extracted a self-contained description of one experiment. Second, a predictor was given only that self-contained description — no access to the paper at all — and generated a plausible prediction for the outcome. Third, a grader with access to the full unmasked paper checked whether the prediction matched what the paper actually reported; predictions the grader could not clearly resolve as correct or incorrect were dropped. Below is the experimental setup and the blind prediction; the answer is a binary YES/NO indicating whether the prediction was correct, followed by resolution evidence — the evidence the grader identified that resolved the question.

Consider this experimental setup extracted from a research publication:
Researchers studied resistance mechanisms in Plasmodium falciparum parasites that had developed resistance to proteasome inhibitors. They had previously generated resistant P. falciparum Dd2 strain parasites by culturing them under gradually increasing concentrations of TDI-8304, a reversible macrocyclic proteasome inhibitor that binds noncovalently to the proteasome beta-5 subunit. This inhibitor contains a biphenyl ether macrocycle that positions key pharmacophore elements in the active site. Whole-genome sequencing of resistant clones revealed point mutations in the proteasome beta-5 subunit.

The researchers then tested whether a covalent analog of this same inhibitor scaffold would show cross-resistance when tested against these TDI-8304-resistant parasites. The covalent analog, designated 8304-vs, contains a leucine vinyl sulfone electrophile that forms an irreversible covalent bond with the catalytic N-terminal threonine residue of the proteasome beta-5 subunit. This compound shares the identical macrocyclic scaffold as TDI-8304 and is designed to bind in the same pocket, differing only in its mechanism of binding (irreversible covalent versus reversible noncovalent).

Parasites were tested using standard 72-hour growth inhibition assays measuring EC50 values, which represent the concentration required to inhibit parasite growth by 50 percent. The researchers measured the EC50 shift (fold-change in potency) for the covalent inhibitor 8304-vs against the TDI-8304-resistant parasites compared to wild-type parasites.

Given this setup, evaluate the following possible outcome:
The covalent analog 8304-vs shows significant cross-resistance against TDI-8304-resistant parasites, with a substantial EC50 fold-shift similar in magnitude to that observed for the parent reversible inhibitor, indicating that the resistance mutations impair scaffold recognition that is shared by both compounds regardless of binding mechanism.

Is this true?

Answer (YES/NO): NO